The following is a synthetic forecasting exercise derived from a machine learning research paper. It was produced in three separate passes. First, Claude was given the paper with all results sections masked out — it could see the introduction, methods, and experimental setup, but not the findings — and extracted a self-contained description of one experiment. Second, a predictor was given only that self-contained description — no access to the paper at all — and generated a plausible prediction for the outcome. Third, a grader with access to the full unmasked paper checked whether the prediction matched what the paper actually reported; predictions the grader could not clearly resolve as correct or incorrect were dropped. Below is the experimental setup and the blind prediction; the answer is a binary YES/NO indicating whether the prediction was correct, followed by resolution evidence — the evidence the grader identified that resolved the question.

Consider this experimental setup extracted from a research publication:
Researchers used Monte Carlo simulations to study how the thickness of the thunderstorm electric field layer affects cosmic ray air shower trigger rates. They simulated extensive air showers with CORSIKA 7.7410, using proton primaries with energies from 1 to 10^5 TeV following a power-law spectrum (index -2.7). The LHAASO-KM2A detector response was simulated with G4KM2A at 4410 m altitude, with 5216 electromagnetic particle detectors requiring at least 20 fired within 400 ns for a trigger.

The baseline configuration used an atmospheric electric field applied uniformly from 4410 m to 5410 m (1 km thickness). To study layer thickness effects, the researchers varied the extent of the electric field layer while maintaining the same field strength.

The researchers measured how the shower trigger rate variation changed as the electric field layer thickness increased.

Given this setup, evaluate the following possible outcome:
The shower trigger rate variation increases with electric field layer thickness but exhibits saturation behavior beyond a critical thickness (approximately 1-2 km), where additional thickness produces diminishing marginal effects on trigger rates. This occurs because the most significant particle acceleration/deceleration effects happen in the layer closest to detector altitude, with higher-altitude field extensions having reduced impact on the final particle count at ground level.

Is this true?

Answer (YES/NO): NO